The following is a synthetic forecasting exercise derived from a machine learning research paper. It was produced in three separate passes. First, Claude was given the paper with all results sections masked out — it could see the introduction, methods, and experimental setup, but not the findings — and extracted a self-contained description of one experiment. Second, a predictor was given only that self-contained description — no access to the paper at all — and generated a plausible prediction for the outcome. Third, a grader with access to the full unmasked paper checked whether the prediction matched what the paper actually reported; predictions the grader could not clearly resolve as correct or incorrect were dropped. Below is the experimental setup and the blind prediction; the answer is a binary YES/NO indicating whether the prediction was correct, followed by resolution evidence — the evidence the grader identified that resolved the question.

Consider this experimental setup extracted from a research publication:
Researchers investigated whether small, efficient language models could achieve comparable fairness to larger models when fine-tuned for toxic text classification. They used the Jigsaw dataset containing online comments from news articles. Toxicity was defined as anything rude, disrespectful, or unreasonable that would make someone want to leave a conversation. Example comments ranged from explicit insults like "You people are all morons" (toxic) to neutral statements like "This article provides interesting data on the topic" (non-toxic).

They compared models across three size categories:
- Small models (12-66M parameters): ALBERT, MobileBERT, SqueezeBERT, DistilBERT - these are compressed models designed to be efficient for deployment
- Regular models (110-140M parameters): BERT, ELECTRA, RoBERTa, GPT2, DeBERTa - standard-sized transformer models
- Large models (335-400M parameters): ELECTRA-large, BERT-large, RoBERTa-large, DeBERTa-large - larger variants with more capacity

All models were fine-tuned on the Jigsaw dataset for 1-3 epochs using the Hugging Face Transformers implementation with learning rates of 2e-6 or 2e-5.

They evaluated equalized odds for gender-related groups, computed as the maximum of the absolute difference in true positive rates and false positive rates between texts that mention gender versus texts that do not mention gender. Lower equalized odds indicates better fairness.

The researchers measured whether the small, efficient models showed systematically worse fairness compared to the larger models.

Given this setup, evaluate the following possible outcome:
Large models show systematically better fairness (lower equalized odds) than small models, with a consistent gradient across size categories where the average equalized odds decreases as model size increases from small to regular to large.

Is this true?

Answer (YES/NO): NO